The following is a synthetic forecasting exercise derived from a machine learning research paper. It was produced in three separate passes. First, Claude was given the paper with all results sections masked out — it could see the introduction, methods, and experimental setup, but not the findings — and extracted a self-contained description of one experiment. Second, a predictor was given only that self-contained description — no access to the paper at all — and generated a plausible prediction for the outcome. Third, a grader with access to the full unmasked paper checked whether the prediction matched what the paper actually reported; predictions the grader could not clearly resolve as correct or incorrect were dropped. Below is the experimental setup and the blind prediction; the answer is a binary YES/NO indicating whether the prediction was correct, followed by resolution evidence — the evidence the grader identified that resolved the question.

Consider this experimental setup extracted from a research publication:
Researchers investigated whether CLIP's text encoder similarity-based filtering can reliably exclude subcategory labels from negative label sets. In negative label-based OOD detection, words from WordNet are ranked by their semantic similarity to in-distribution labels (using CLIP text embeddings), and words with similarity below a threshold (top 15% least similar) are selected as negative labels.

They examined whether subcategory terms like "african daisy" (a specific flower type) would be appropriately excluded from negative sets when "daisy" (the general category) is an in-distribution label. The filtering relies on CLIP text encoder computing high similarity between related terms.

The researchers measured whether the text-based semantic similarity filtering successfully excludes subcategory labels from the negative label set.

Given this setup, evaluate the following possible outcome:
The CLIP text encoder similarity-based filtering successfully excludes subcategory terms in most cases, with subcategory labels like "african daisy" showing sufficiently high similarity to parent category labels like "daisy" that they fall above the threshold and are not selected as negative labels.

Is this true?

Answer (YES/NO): NO